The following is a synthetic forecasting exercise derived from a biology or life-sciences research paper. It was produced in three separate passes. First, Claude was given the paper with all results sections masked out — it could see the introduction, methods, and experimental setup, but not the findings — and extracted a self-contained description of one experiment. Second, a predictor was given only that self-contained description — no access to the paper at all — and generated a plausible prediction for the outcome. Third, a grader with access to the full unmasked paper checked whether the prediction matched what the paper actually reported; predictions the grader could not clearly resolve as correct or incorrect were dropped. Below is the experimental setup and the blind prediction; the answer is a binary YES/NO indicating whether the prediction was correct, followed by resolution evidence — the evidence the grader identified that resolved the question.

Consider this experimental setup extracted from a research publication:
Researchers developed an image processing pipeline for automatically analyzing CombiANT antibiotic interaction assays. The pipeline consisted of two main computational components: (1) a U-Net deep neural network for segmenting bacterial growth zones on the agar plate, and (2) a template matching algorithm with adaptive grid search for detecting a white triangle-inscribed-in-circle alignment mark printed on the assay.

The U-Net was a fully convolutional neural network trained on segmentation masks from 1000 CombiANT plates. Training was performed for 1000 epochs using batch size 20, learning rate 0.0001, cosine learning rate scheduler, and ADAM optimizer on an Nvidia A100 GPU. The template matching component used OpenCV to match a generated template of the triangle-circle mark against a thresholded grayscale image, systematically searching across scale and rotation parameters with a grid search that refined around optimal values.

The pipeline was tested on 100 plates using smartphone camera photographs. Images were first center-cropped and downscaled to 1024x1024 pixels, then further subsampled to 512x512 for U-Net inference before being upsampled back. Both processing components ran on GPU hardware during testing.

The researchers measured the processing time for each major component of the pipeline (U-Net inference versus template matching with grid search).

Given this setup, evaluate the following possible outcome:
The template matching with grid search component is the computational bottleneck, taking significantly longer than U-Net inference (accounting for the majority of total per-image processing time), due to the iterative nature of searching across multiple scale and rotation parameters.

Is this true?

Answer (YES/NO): YES